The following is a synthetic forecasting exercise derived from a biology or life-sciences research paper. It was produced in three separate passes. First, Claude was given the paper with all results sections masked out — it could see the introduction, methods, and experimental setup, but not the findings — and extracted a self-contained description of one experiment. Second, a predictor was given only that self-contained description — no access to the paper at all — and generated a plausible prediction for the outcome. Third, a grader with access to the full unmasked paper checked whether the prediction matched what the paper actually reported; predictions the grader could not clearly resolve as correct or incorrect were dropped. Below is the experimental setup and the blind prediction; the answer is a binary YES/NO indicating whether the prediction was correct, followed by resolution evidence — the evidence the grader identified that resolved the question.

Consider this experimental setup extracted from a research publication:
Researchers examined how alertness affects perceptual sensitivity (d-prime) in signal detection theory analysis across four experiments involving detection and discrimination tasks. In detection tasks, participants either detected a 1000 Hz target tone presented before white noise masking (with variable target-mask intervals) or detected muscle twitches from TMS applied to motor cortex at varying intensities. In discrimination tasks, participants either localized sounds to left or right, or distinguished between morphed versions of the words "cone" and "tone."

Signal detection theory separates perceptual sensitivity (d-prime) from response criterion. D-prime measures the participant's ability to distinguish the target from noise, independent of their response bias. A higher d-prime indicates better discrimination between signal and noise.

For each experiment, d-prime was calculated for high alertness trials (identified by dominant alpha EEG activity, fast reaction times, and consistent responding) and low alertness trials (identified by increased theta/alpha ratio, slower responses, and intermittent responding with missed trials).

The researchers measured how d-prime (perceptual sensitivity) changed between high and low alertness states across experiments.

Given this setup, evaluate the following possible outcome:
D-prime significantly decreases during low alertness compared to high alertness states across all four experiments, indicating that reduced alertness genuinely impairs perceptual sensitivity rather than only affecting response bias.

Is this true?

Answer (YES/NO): NO